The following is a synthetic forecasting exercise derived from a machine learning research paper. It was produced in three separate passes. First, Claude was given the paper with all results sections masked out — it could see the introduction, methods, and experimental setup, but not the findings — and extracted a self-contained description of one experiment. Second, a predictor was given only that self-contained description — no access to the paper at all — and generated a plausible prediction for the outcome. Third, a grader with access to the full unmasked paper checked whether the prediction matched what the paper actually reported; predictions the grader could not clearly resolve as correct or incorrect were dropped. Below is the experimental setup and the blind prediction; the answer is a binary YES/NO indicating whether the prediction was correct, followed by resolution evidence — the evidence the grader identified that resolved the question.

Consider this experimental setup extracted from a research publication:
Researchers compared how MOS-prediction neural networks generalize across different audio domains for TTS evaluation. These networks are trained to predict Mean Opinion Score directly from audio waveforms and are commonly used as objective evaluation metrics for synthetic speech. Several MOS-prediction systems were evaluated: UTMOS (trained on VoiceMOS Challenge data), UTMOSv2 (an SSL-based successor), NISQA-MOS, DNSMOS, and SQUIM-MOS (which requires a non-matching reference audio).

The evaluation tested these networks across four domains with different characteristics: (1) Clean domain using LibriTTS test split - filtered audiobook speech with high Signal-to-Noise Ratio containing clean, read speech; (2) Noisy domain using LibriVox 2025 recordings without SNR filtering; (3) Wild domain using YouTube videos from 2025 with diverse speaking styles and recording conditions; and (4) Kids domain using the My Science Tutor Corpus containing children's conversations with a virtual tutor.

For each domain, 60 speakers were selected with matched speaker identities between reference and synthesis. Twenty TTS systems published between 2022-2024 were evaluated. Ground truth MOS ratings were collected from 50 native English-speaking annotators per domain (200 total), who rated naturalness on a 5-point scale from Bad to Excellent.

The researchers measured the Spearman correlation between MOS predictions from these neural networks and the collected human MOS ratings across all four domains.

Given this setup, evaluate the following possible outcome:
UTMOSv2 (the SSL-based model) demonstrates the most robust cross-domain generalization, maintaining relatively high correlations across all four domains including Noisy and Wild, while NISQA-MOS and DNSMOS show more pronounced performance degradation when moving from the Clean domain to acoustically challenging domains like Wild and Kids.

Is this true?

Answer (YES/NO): NO